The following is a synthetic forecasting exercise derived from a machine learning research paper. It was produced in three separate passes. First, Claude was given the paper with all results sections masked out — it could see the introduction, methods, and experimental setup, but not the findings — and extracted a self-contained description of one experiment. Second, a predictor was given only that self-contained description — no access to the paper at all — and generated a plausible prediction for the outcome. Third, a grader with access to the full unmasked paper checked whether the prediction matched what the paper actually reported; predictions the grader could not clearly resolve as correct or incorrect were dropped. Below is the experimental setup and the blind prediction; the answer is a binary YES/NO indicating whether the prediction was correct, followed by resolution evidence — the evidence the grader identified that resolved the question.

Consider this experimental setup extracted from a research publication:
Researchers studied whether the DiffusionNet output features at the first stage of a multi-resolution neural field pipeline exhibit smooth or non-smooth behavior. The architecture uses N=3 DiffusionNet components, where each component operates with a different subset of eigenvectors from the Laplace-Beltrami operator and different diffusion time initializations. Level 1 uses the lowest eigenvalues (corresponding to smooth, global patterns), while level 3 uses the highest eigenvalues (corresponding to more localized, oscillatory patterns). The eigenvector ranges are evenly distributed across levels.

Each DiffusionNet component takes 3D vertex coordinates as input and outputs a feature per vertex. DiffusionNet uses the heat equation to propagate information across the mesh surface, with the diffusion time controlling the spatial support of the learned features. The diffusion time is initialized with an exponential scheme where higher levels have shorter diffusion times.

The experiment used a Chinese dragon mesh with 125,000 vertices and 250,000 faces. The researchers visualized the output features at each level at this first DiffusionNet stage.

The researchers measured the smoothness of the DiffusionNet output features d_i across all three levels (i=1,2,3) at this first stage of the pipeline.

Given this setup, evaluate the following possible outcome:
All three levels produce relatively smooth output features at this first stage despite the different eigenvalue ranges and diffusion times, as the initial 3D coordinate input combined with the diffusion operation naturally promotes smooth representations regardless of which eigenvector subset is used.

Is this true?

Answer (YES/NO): YES